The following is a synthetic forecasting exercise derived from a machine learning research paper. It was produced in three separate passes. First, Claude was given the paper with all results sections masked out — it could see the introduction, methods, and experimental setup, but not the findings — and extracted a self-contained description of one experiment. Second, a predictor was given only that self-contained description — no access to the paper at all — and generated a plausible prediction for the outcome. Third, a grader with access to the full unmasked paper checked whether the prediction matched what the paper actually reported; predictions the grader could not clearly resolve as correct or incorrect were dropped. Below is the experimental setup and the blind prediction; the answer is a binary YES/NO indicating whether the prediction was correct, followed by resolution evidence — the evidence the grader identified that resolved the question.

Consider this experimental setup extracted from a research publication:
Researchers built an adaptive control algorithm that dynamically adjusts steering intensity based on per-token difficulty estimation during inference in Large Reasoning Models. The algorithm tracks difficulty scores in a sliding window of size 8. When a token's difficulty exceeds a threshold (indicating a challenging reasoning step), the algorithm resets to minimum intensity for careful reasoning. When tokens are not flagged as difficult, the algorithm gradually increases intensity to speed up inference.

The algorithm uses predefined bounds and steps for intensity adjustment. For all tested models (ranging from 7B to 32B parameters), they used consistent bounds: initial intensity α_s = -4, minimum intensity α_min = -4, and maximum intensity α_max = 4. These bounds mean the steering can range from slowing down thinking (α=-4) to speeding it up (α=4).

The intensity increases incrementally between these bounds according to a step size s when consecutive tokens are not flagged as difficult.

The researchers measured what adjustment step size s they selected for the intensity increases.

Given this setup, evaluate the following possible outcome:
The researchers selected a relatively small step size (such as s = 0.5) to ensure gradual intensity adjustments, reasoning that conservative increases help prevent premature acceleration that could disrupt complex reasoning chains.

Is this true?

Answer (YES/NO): NO